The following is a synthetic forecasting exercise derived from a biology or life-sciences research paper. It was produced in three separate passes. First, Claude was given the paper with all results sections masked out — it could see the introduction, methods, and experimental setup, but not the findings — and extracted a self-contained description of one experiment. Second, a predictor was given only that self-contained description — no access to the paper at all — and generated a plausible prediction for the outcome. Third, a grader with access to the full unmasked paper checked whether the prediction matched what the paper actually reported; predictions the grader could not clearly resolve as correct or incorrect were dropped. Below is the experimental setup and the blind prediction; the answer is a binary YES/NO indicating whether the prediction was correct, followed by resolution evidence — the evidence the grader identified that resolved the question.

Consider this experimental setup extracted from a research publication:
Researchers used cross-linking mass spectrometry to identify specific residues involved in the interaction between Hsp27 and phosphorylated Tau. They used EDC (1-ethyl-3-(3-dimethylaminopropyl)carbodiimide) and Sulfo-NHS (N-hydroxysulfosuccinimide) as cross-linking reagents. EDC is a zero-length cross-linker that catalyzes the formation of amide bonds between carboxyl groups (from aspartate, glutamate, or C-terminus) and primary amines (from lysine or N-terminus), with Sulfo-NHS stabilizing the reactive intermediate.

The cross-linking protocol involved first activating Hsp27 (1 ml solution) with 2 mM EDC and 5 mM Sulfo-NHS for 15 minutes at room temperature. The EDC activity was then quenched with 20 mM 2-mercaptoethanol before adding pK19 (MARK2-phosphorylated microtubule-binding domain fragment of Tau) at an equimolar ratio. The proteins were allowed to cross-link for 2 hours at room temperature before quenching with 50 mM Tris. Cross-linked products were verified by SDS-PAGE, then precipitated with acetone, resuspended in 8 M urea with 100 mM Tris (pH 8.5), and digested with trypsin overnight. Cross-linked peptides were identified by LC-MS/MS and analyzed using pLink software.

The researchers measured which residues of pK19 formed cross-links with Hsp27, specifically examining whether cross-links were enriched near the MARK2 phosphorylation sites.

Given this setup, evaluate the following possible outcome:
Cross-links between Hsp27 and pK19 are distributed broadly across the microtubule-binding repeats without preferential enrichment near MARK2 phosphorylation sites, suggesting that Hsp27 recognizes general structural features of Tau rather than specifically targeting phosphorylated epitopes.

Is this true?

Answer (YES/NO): NO